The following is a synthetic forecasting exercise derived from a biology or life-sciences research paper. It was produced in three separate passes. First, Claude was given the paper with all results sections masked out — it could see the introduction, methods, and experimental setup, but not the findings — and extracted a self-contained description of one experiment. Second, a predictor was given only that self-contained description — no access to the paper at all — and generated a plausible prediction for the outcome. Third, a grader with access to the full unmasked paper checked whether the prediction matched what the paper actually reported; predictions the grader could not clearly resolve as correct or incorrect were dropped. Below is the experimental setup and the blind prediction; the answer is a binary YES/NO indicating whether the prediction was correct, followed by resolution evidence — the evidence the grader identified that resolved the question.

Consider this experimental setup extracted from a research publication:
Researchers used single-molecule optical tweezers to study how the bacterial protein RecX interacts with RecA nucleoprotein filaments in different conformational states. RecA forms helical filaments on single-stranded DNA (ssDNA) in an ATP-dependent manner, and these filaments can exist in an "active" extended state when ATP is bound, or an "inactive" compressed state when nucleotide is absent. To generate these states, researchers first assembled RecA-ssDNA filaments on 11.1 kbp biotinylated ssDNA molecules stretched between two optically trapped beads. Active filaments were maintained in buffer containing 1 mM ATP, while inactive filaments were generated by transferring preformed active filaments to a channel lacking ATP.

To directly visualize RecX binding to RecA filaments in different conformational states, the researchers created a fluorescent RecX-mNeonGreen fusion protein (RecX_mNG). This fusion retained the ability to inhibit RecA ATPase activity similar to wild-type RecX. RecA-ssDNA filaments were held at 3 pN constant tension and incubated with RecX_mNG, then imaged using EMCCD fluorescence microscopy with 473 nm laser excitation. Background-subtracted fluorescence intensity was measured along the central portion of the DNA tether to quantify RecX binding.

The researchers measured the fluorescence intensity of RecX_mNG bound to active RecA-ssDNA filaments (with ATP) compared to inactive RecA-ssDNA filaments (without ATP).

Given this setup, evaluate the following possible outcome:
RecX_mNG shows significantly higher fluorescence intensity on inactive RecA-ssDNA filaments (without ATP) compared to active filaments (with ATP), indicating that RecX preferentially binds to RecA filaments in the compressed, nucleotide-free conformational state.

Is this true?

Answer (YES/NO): YES